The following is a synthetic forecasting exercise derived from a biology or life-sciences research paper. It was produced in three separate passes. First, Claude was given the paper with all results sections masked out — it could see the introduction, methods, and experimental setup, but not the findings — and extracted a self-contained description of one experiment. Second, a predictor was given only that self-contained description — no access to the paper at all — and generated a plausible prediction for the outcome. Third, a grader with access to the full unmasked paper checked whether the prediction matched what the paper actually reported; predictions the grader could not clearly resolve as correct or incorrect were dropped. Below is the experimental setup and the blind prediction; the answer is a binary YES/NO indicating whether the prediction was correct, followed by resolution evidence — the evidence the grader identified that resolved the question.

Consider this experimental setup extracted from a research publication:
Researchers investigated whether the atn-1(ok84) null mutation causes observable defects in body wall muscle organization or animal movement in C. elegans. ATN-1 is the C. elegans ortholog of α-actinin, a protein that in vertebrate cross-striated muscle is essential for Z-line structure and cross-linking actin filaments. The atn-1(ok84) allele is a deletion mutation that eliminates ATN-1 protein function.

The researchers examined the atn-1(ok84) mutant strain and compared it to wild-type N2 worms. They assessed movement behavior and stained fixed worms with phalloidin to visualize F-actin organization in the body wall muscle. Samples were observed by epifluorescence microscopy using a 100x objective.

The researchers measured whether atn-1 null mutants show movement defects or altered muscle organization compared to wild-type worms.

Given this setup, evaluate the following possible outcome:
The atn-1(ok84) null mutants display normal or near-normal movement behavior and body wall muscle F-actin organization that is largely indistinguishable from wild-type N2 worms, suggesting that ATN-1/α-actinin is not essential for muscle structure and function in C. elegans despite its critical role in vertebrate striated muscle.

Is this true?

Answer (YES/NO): NO